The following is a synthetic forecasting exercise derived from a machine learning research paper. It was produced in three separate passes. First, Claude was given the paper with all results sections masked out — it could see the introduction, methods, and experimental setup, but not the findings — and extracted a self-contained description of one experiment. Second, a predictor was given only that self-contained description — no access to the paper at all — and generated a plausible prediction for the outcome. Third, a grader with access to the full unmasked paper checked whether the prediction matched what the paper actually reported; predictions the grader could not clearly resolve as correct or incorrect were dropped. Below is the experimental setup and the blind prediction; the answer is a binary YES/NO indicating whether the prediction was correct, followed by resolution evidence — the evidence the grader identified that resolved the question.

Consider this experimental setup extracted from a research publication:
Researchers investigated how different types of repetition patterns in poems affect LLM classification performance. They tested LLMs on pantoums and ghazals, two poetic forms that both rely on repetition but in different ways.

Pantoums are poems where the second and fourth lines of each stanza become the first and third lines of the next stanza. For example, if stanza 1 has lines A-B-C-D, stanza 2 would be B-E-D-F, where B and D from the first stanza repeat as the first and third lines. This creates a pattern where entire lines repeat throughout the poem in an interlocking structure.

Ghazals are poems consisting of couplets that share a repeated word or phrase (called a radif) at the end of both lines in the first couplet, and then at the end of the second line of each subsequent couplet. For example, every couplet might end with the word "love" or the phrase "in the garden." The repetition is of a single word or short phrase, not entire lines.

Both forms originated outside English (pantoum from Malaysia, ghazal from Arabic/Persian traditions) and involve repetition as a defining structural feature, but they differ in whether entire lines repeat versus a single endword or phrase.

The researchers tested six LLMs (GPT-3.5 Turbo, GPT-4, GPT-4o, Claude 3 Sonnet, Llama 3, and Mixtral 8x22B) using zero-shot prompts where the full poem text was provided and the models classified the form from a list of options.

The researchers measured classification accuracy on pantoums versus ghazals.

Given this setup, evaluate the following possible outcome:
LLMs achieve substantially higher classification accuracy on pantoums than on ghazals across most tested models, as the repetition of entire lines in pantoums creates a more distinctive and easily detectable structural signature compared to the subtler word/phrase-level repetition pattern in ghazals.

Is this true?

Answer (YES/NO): YES